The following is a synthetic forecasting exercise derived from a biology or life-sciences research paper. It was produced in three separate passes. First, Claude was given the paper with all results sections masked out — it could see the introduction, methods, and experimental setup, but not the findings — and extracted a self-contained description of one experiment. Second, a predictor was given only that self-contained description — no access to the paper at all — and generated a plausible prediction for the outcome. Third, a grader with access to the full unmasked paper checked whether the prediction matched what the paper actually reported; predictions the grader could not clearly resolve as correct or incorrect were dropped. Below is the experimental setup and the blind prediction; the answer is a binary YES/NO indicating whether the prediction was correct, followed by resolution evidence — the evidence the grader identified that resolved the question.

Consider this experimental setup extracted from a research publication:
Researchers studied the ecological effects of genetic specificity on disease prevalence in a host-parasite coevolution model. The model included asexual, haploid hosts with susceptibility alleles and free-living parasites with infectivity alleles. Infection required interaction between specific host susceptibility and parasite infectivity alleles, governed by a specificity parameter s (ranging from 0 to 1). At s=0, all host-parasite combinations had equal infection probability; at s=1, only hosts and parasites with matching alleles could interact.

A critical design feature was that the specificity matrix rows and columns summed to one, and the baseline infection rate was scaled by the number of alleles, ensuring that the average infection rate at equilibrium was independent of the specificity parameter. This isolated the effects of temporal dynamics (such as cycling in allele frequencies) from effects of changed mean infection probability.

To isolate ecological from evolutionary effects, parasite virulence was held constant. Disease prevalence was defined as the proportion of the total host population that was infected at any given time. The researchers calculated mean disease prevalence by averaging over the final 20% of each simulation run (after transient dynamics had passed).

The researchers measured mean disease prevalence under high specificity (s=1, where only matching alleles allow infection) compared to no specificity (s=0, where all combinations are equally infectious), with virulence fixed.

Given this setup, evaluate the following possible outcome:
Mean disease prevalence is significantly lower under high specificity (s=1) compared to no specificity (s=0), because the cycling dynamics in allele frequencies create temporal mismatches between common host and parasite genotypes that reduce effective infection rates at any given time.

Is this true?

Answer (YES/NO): YES